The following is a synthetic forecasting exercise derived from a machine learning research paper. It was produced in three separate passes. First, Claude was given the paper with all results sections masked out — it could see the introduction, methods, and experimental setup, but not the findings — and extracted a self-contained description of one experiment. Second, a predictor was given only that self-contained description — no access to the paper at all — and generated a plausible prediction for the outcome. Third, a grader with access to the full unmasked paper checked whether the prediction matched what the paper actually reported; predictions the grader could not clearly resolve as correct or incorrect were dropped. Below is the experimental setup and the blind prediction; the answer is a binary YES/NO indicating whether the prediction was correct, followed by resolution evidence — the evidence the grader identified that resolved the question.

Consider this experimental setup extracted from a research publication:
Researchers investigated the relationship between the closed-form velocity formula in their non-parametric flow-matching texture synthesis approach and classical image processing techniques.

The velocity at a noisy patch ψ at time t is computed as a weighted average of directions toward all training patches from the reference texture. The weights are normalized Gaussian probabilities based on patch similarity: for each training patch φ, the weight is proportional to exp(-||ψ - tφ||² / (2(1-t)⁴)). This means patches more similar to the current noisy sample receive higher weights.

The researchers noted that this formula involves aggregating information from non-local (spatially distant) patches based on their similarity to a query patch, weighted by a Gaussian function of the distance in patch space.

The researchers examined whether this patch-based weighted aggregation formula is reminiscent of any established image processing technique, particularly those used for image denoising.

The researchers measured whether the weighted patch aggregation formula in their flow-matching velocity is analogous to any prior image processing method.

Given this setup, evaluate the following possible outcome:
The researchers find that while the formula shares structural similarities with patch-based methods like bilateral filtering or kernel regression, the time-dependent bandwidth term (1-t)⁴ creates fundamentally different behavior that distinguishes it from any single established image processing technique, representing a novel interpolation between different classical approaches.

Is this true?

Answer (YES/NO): NO